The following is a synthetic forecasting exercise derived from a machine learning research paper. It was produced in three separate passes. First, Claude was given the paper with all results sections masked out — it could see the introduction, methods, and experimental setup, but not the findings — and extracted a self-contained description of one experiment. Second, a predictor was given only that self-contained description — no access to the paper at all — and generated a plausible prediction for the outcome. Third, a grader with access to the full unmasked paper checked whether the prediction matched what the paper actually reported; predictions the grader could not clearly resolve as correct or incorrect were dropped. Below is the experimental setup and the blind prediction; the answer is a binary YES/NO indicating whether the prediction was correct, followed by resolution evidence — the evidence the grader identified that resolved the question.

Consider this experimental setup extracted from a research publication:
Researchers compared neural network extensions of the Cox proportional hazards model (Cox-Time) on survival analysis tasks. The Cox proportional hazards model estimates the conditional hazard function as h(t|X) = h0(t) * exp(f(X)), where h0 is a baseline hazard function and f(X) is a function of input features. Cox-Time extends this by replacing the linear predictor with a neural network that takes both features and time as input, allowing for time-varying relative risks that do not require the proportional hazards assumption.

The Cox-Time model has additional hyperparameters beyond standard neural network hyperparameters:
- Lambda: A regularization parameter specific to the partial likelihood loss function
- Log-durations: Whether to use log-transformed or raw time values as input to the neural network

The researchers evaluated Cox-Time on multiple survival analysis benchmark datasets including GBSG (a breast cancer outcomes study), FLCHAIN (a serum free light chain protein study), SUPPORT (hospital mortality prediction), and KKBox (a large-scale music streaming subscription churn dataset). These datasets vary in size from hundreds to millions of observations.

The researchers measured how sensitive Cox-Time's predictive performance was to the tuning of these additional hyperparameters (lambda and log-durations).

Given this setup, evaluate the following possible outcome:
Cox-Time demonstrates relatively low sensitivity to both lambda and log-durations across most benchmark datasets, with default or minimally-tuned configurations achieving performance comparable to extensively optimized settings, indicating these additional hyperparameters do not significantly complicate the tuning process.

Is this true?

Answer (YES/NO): NO